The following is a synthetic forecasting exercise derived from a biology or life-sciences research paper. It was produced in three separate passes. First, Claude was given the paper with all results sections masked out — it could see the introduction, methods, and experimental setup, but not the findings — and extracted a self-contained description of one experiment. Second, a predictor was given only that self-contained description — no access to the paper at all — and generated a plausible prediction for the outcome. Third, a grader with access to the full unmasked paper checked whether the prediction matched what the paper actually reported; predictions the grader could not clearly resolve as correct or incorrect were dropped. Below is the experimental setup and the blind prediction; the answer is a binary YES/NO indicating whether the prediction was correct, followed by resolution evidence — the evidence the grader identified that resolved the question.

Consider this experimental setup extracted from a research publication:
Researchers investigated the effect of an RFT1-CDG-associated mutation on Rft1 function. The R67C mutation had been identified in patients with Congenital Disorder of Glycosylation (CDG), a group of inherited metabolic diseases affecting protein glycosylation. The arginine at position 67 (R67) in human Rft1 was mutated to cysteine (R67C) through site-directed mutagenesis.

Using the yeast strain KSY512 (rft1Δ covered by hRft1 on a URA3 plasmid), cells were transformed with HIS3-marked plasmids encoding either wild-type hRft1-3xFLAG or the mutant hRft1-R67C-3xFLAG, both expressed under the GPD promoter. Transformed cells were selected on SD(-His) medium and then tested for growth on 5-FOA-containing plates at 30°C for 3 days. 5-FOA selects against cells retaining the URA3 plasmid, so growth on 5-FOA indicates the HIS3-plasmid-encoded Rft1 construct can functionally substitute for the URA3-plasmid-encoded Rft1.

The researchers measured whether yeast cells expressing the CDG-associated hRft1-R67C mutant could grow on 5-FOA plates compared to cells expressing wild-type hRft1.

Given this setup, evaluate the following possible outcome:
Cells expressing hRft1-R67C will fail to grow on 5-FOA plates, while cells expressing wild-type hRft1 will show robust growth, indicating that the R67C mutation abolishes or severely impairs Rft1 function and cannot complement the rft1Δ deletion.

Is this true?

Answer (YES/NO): NO